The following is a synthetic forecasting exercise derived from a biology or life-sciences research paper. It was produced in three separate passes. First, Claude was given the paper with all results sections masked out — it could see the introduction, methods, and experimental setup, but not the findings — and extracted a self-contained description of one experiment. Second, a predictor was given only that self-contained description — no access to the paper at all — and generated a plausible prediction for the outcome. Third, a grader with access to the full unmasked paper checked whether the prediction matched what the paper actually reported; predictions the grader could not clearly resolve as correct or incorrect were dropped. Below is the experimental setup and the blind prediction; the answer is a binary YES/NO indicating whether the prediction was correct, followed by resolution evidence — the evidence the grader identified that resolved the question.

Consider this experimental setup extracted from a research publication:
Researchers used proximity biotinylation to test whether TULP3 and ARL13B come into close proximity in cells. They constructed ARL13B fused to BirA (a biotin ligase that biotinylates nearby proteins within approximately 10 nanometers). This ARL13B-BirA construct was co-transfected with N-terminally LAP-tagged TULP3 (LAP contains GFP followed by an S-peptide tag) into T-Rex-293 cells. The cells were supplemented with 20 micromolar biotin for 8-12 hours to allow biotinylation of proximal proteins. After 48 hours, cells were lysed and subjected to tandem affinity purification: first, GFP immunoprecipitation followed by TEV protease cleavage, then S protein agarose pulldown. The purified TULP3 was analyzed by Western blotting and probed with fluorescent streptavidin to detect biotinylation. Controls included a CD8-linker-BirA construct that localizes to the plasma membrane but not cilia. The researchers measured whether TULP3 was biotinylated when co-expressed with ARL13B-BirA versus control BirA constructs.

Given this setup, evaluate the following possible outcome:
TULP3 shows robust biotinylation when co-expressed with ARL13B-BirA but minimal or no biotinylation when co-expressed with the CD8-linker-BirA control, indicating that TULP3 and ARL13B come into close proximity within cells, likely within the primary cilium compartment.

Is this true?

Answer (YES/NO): YES